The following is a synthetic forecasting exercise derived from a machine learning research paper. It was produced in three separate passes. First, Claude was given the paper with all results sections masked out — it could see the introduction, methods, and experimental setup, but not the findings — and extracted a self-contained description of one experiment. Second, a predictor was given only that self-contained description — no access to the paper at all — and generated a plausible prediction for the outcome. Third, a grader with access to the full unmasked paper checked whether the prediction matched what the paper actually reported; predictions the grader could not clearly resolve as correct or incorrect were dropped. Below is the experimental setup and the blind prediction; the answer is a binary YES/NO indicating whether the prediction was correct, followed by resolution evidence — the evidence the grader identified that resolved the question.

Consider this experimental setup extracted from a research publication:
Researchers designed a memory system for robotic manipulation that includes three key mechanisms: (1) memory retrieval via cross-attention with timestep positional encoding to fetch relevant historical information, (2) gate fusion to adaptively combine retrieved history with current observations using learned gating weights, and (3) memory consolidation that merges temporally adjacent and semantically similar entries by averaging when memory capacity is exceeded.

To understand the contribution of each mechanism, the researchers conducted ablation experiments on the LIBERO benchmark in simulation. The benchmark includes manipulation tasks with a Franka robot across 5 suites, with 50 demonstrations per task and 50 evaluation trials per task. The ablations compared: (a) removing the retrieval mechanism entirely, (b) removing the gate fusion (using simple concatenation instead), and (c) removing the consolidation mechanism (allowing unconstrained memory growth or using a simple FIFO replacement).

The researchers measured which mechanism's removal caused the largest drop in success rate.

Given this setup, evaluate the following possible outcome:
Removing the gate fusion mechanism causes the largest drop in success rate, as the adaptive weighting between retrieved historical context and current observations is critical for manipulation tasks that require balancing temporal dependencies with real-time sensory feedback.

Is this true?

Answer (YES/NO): NO